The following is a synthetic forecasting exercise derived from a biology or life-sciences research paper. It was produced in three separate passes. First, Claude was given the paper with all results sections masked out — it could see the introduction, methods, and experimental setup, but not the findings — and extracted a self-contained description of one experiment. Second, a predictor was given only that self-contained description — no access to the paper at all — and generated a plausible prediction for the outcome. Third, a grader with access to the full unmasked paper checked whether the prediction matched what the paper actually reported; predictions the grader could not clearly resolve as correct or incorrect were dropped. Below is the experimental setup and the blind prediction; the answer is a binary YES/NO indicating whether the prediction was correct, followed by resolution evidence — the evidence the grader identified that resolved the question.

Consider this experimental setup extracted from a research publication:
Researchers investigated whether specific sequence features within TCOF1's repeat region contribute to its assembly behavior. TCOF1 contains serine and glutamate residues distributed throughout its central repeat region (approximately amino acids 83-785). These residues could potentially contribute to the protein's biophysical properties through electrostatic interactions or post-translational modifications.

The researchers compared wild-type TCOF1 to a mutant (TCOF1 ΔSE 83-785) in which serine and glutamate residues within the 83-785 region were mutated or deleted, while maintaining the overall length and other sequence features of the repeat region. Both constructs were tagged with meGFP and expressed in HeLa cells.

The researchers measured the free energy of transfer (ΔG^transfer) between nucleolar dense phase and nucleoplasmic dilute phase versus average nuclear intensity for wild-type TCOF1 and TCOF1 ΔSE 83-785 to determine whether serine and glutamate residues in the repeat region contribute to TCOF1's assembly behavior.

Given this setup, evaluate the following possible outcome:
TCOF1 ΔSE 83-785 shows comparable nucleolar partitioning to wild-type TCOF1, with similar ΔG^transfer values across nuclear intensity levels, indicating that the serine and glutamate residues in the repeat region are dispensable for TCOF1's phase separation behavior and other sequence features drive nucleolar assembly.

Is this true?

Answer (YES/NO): NO